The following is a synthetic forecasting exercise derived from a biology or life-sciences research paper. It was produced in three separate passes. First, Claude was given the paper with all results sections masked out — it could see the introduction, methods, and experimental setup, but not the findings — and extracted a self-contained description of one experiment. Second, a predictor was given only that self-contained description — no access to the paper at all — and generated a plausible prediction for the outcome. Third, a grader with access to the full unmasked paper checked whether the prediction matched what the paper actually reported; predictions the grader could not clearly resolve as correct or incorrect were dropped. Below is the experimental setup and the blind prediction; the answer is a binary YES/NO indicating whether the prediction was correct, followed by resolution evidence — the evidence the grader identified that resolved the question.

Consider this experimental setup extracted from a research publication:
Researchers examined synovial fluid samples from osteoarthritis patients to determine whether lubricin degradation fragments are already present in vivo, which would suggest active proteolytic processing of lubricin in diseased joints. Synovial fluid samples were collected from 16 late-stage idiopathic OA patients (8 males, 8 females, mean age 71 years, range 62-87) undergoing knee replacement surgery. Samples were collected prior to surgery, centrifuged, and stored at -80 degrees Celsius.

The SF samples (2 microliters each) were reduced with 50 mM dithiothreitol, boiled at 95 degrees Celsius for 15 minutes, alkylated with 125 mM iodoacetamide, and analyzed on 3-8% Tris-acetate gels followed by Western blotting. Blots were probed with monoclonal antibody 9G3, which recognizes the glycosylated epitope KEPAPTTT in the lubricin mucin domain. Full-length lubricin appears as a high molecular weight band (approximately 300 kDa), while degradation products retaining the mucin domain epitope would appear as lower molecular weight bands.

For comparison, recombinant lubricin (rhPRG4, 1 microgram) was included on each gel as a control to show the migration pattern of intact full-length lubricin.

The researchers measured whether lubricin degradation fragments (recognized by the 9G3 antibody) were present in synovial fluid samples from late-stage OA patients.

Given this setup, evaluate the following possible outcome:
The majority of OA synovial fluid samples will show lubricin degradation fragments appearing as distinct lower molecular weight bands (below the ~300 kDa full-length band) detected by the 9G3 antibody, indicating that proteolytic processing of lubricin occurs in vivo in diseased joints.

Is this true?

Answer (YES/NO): YES